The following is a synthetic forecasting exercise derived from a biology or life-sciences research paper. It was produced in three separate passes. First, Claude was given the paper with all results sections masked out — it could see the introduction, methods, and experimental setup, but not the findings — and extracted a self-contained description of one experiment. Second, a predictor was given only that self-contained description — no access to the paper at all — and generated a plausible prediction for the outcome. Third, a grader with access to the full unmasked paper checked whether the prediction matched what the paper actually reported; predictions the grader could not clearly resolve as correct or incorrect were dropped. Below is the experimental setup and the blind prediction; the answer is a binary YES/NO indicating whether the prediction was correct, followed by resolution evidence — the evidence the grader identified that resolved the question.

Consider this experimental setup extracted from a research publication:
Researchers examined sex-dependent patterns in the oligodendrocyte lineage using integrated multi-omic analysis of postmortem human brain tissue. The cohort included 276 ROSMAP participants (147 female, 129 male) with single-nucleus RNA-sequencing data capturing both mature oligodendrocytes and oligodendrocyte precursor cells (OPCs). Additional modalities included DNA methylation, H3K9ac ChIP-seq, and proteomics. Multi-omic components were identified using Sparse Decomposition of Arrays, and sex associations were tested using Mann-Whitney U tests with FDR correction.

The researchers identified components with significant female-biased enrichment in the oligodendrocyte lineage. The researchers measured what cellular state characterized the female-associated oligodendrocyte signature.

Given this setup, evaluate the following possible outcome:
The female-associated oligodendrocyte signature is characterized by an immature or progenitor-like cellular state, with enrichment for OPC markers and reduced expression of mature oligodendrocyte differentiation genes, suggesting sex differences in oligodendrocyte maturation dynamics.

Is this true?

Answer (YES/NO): YES